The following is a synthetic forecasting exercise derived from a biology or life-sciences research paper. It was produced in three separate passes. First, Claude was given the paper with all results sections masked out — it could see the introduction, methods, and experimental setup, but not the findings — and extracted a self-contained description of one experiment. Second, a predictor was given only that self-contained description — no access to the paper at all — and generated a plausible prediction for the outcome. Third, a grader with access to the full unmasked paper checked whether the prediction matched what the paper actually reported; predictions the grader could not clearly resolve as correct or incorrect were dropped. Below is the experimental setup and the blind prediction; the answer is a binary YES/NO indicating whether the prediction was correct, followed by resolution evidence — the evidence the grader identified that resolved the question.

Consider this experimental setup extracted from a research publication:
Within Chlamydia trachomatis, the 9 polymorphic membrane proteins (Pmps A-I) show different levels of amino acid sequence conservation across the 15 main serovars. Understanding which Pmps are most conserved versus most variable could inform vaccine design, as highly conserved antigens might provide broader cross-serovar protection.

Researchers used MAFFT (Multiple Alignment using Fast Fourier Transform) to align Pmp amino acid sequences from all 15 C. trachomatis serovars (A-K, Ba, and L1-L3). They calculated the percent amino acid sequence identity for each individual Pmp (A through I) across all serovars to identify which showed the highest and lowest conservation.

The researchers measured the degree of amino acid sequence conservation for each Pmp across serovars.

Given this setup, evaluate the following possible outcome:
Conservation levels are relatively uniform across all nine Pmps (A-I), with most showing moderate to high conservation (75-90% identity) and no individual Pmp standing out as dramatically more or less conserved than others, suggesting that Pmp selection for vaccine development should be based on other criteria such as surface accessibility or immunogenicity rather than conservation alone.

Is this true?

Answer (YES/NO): NO